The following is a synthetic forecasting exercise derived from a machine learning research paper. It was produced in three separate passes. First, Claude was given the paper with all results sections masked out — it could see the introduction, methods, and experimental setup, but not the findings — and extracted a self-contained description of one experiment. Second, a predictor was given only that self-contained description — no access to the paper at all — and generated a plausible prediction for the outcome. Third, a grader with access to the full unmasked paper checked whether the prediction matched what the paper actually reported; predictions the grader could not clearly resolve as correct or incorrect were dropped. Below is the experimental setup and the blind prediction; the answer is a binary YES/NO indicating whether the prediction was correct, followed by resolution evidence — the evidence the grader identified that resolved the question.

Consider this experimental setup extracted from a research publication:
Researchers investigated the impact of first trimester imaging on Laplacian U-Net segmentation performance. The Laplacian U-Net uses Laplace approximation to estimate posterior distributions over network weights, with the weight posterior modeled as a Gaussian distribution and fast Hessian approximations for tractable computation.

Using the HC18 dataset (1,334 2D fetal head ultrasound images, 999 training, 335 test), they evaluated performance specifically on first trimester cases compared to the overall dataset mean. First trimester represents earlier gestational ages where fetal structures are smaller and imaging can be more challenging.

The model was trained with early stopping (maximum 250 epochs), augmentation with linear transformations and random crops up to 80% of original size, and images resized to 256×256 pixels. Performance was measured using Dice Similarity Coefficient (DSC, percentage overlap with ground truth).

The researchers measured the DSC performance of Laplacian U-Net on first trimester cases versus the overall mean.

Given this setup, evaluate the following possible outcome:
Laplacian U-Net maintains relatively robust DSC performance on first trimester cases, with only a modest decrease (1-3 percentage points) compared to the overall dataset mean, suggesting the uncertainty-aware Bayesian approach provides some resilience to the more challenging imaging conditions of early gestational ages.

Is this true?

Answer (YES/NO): NO